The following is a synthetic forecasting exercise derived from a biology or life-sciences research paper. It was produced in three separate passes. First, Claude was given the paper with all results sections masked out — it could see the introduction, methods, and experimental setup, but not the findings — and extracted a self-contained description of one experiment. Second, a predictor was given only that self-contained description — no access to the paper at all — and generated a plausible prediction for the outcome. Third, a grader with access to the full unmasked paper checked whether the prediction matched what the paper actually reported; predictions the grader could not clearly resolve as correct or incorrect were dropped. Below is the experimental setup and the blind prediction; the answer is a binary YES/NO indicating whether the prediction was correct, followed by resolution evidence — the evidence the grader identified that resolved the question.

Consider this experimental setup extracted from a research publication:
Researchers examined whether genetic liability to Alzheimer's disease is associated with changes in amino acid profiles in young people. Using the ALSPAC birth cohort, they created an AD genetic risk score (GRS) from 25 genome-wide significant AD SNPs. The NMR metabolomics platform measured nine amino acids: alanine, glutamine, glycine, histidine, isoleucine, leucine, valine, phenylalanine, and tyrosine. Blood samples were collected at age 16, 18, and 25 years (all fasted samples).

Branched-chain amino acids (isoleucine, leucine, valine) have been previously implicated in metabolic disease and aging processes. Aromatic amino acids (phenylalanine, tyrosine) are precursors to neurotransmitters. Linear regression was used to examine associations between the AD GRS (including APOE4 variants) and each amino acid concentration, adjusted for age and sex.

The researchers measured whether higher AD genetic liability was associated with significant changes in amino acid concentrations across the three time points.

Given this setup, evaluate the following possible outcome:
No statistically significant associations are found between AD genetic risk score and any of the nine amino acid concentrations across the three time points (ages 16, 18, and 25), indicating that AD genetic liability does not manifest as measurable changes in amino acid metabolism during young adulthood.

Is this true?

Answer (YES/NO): NO